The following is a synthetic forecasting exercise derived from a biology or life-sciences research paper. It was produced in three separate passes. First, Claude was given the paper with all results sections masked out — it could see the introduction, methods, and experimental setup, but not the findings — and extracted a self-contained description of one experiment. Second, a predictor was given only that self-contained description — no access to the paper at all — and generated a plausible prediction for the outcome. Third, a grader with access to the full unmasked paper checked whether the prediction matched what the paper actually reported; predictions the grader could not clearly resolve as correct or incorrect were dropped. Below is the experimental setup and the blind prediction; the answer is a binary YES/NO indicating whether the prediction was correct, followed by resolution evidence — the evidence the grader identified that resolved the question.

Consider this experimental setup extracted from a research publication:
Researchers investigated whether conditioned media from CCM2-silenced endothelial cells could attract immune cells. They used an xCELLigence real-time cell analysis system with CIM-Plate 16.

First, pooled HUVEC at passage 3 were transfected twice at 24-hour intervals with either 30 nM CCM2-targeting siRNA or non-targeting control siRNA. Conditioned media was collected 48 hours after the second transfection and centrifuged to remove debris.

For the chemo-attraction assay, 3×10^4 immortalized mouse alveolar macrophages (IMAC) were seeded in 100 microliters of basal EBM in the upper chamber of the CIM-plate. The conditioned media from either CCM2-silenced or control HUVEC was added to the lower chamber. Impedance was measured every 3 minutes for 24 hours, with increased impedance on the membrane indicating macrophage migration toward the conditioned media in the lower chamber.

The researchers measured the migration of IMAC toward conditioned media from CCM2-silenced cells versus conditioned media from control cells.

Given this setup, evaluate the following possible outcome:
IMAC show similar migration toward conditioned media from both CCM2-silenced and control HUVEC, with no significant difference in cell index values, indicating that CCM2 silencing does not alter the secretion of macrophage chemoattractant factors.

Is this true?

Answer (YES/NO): NO